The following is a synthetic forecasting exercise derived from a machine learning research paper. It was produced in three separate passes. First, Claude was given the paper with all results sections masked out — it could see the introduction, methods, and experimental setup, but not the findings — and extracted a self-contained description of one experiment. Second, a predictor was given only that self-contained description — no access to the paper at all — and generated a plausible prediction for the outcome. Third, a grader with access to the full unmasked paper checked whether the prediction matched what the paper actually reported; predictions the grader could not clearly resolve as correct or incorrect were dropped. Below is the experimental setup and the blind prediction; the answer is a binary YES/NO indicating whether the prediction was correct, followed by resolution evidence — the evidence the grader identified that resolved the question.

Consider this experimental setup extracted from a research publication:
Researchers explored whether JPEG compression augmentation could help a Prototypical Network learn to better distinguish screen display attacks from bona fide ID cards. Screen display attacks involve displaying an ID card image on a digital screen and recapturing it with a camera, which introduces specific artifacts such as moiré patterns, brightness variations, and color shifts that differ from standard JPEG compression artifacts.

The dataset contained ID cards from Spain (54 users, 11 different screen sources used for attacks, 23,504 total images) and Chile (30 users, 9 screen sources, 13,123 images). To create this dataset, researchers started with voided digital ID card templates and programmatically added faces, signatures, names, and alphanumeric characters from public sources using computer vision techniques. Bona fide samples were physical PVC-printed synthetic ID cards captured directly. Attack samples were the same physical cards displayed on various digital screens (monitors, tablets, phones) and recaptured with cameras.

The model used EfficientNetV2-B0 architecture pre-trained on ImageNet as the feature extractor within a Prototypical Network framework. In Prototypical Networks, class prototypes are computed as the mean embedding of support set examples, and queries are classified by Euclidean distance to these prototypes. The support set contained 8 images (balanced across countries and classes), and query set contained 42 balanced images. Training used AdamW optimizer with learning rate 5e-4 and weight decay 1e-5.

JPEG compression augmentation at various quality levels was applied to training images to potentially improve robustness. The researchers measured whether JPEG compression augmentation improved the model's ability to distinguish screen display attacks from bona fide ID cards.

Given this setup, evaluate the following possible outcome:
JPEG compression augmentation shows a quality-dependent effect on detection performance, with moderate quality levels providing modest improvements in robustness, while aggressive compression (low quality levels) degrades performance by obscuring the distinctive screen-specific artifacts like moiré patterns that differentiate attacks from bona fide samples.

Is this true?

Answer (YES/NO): NO